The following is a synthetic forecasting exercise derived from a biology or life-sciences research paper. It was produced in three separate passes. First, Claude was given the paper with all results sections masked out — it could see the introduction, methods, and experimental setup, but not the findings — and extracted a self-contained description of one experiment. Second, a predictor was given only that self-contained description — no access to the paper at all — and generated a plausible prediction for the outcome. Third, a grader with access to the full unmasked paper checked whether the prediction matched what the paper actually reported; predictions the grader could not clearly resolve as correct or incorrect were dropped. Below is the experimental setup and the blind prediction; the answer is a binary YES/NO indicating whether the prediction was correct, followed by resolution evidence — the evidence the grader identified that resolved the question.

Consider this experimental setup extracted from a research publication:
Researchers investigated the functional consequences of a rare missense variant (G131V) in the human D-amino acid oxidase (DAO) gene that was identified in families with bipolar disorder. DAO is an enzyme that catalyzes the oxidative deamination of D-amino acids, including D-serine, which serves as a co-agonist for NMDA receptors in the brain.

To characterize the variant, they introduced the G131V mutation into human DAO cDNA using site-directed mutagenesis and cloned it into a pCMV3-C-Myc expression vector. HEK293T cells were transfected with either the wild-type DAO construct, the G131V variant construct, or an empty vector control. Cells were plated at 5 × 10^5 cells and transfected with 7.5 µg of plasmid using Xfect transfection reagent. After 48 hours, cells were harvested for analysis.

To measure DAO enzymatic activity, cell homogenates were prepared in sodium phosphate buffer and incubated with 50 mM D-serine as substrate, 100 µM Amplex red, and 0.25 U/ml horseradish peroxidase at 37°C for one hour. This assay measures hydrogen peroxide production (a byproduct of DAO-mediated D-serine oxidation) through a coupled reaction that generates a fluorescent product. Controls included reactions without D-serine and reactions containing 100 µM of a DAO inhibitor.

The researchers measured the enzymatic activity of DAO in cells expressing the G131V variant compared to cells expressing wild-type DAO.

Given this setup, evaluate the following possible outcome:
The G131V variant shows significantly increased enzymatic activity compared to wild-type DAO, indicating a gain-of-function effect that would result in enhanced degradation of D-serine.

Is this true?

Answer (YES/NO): NO